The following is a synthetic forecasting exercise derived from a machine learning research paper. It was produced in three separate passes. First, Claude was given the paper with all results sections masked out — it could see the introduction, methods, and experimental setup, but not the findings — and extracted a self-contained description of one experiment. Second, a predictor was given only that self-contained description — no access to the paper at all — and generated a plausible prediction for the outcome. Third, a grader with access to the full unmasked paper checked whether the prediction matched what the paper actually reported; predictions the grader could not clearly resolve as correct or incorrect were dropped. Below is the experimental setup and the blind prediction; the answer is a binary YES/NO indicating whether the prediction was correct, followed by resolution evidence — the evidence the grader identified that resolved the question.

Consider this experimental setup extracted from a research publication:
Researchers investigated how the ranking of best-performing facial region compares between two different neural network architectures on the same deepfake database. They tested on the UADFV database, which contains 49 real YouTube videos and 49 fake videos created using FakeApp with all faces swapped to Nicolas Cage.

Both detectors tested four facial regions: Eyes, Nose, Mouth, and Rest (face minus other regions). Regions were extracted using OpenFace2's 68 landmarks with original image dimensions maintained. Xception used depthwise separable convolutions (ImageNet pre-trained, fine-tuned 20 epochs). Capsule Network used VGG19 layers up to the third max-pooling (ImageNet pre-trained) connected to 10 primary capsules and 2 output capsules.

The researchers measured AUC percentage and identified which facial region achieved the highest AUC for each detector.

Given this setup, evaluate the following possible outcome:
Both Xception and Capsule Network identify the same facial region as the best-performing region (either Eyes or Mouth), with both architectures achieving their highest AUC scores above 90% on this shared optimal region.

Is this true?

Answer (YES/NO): YES